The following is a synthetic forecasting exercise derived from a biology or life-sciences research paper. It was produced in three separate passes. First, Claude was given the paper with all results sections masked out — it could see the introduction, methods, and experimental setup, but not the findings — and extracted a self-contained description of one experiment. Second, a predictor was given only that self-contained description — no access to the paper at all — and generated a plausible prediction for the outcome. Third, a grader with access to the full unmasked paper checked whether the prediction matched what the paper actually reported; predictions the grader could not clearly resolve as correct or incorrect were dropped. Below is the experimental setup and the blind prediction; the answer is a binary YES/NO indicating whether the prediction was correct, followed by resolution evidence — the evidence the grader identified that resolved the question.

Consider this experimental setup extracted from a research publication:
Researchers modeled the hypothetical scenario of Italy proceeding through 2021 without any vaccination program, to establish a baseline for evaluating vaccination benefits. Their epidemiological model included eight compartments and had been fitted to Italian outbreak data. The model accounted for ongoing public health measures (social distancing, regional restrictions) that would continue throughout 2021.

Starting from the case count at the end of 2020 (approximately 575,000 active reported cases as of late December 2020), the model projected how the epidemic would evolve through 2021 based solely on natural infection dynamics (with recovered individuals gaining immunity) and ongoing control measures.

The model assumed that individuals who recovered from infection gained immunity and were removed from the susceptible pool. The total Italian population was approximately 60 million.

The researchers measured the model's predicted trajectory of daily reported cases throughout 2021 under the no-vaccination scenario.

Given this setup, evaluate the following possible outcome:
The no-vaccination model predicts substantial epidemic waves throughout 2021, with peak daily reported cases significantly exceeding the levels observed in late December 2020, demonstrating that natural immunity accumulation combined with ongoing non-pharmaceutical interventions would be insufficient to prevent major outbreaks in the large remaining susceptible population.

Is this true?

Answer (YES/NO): NO